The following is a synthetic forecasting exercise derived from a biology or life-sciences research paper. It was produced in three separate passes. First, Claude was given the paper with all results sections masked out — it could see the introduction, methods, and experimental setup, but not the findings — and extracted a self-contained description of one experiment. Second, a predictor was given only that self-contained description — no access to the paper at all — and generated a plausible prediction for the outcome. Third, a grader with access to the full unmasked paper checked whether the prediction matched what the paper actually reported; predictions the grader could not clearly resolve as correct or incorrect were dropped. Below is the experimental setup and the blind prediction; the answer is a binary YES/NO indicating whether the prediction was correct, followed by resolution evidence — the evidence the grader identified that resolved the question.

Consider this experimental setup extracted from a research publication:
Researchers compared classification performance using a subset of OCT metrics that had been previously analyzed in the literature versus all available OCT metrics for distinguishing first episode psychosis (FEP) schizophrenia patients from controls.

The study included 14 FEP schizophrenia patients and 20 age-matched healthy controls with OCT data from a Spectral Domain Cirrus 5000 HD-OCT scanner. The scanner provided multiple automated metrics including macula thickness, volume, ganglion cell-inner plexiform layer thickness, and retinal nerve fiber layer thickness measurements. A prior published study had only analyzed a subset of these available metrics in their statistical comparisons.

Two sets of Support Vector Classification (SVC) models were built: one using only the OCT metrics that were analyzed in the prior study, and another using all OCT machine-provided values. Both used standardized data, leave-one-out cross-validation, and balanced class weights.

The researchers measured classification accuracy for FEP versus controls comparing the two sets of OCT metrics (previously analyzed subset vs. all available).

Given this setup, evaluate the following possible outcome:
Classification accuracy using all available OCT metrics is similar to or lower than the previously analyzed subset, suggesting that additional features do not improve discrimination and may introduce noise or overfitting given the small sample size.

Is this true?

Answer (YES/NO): YES